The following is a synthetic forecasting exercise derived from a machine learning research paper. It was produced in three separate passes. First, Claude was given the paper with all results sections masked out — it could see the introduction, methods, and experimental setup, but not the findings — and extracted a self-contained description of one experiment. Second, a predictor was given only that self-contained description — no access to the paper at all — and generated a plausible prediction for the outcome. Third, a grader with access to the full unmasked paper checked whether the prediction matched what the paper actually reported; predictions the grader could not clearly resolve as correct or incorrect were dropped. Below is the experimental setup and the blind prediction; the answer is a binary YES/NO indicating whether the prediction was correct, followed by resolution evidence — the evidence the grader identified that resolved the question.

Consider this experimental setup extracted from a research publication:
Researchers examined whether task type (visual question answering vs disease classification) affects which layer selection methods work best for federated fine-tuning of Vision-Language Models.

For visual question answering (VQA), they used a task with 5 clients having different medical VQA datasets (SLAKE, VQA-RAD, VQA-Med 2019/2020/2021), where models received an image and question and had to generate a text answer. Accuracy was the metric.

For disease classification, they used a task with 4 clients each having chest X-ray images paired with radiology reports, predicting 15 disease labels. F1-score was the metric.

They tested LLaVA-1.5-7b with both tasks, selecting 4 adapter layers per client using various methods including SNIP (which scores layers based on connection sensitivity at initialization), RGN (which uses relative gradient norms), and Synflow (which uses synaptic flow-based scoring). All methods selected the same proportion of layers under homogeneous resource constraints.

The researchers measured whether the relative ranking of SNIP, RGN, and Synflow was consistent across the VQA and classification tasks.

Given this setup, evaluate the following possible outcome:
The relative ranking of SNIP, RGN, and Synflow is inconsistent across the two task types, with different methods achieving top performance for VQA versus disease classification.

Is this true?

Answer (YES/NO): NO